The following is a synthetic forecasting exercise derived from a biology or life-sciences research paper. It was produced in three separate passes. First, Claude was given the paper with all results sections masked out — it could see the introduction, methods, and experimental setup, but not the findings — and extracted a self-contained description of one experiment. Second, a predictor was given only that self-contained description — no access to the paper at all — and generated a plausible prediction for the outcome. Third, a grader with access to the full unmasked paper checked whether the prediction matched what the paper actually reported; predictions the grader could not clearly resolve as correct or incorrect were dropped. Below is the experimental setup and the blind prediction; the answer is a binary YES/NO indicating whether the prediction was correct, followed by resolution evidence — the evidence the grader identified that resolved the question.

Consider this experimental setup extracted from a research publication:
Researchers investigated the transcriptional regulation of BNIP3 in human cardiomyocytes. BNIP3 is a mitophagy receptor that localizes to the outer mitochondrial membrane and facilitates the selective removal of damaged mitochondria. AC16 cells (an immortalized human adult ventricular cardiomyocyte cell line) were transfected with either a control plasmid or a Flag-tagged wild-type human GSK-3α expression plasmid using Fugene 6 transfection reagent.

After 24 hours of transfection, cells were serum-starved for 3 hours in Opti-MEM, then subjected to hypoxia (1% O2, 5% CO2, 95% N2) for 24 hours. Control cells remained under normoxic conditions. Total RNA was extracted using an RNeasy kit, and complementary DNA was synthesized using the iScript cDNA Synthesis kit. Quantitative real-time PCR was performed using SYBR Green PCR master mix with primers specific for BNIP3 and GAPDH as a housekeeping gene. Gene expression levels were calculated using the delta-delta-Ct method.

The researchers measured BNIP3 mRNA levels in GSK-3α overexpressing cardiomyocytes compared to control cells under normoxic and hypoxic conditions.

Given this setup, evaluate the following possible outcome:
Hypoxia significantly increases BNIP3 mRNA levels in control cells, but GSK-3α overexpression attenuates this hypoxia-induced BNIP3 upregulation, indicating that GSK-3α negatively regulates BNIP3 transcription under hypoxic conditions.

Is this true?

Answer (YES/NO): NO